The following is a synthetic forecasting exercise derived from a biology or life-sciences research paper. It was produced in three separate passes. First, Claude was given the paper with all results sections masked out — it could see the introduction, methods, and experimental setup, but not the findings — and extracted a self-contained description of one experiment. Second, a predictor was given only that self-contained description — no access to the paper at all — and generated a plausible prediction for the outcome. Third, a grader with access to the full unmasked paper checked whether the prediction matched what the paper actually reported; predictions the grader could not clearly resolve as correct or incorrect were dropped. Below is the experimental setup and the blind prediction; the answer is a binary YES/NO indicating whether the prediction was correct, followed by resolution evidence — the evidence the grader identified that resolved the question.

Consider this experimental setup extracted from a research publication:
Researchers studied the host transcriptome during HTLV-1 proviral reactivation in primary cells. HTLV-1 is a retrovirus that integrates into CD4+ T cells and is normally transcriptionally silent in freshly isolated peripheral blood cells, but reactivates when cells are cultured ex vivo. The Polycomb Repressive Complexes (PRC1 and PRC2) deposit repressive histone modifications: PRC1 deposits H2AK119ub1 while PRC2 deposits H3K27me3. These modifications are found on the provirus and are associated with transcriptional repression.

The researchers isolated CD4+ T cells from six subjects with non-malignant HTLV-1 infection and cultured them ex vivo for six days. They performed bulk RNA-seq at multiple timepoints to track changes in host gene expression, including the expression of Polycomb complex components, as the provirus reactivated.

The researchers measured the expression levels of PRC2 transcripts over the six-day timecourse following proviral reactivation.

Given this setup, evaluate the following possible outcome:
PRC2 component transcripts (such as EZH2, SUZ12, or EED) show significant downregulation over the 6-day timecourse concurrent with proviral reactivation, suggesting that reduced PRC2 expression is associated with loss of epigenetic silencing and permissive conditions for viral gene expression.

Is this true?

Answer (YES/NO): NO